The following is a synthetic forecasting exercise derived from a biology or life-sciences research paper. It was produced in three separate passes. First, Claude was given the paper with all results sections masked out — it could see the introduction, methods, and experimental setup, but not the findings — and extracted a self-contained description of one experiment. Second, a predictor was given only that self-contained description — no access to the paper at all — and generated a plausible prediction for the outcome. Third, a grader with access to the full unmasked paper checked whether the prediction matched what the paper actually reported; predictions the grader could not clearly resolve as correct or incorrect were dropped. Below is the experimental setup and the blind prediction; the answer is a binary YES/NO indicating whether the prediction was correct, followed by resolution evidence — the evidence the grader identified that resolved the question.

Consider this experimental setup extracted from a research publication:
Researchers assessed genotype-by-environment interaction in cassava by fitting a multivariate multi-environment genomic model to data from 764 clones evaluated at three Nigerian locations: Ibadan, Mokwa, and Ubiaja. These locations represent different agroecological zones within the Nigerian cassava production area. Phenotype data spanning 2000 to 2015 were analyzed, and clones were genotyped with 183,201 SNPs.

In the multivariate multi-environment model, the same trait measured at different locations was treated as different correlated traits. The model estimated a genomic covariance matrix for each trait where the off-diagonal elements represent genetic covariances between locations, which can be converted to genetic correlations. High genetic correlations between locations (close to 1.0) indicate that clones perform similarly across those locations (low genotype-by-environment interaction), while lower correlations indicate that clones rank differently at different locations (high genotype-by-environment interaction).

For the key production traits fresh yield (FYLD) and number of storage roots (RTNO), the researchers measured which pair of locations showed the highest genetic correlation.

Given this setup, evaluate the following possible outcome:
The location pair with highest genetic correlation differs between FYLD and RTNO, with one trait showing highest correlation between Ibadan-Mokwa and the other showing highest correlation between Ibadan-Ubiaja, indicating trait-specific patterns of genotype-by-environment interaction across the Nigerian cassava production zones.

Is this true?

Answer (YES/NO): NO